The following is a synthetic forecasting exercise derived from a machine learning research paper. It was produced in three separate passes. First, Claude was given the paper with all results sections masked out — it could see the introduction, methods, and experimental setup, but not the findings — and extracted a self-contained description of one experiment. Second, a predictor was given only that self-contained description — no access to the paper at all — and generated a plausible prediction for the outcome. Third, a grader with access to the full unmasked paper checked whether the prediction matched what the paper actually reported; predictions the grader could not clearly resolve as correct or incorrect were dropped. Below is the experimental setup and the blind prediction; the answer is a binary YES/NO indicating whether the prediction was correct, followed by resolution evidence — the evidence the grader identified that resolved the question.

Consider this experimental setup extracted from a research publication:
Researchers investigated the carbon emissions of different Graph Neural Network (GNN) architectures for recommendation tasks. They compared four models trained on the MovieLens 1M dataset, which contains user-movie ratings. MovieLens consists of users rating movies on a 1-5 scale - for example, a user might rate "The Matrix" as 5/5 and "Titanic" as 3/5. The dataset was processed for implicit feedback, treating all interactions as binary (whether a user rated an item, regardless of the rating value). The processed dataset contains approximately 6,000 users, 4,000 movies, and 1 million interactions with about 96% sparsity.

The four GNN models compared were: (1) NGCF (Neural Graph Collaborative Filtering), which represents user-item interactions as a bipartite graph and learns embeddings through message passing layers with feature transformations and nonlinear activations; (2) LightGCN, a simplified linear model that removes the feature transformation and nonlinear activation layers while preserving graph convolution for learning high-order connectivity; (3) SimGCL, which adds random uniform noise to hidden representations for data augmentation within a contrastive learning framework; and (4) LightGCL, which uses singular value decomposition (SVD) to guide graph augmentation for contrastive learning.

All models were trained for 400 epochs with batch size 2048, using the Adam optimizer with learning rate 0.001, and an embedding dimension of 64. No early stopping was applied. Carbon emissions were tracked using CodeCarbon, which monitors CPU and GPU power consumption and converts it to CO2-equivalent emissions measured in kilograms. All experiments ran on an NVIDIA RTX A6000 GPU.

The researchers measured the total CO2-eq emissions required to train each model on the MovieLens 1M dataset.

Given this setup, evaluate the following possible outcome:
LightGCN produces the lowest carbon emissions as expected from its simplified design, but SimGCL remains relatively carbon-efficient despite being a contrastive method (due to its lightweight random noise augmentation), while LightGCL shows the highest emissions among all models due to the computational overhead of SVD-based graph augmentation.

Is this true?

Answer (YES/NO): NO